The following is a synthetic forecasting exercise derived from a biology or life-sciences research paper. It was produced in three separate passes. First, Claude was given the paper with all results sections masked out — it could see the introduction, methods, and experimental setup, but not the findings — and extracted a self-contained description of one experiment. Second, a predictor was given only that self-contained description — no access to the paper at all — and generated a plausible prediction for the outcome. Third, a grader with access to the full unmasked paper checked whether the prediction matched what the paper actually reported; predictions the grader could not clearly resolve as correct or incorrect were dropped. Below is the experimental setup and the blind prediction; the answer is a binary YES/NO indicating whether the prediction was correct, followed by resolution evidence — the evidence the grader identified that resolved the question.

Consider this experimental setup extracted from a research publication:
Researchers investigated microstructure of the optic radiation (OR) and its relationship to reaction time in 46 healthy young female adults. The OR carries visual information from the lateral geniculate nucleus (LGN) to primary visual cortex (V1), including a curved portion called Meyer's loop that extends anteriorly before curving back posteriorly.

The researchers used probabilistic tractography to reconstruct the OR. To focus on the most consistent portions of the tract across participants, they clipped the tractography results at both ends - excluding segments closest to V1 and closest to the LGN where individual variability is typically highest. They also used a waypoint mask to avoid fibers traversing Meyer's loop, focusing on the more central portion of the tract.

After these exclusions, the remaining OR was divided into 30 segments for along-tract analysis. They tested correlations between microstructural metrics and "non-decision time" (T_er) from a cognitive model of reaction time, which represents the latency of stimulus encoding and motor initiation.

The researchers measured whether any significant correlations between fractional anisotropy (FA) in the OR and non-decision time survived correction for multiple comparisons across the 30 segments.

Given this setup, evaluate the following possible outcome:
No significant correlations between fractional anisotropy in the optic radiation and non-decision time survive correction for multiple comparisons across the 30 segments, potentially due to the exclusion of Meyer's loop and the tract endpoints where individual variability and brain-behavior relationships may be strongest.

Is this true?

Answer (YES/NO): YES